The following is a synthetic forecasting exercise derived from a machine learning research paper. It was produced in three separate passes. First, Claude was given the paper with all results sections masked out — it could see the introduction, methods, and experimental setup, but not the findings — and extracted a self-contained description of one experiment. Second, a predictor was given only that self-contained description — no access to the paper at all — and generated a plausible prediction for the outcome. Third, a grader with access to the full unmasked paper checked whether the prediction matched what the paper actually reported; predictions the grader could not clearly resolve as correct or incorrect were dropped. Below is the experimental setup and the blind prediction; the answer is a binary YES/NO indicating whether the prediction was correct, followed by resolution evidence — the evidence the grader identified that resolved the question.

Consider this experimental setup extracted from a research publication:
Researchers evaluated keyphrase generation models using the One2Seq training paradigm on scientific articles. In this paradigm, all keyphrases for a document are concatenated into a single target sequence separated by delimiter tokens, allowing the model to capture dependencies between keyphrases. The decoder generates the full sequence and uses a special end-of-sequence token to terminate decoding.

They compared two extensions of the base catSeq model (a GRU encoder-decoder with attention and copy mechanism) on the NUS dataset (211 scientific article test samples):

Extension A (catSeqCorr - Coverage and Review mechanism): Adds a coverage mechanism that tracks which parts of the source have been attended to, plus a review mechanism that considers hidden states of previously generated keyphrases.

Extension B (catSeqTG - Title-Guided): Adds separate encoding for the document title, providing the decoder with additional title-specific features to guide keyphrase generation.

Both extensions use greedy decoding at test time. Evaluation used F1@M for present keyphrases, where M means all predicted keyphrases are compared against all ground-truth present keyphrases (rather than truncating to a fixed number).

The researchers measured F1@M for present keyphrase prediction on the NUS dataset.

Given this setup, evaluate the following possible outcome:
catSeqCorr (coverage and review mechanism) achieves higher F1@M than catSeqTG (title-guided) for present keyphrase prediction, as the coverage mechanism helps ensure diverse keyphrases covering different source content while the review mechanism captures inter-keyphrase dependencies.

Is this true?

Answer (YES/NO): NO